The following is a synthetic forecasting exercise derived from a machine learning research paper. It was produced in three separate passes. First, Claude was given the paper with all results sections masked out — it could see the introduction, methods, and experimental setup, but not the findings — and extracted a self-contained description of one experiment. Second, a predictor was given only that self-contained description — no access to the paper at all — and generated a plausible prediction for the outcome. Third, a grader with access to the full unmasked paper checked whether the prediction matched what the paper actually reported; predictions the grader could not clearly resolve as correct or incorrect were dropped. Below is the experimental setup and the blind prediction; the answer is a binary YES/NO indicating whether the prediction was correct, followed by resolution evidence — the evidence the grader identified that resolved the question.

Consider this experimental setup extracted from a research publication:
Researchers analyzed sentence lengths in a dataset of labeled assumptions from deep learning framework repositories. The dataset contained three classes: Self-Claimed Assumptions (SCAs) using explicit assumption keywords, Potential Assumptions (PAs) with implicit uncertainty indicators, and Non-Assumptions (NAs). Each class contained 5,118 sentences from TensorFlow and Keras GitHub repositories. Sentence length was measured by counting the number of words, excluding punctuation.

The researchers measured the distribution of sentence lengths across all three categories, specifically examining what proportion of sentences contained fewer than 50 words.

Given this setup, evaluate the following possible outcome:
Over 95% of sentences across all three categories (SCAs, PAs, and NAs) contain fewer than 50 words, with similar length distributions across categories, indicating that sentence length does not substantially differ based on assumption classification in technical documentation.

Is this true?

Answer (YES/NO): NO